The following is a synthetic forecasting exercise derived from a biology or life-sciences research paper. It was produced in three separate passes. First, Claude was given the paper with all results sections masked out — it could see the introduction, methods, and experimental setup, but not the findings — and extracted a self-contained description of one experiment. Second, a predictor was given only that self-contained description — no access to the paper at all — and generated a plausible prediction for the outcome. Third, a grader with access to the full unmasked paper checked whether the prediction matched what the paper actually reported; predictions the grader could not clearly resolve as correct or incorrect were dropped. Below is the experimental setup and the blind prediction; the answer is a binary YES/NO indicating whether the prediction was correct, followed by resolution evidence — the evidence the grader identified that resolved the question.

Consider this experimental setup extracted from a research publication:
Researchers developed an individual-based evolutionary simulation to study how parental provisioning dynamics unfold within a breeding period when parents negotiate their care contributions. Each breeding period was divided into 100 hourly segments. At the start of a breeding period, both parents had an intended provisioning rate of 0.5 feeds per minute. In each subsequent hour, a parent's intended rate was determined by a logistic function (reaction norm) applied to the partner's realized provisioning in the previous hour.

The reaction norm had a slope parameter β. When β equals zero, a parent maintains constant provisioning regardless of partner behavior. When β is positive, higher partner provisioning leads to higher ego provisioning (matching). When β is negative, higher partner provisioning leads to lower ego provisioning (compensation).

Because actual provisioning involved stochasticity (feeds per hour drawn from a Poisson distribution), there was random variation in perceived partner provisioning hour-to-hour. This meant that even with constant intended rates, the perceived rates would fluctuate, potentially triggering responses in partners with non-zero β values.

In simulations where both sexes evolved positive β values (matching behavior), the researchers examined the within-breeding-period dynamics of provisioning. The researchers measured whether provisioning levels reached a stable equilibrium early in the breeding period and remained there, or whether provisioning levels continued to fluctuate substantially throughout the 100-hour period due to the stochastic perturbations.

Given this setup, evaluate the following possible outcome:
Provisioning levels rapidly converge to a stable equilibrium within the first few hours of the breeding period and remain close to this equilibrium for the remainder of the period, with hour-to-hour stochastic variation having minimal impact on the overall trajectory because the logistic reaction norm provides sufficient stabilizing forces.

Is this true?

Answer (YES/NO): YES